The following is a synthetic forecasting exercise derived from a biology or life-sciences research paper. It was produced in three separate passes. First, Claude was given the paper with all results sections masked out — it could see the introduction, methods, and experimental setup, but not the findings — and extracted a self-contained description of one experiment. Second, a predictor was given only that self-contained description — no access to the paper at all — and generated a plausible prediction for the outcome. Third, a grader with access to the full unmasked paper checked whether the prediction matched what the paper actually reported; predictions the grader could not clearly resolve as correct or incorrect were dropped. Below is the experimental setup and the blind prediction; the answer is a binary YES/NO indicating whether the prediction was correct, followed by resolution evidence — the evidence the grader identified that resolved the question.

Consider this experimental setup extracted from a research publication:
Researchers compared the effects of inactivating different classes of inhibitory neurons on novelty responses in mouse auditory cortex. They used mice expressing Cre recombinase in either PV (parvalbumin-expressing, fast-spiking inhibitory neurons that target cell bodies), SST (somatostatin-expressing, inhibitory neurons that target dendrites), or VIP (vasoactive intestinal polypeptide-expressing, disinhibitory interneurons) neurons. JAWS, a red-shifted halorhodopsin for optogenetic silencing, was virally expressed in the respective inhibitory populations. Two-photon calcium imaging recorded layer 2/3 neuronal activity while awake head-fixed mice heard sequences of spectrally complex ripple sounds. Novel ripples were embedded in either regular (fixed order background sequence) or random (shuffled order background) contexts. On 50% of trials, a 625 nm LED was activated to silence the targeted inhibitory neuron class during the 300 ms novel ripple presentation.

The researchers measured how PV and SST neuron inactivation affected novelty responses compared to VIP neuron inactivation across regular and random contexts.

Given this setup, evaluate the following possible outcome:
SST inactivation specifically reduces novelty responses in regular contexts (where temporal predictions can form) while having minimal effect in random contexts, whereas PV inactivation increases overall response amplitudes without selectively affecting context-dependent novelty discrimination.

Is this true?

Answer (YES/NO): NO